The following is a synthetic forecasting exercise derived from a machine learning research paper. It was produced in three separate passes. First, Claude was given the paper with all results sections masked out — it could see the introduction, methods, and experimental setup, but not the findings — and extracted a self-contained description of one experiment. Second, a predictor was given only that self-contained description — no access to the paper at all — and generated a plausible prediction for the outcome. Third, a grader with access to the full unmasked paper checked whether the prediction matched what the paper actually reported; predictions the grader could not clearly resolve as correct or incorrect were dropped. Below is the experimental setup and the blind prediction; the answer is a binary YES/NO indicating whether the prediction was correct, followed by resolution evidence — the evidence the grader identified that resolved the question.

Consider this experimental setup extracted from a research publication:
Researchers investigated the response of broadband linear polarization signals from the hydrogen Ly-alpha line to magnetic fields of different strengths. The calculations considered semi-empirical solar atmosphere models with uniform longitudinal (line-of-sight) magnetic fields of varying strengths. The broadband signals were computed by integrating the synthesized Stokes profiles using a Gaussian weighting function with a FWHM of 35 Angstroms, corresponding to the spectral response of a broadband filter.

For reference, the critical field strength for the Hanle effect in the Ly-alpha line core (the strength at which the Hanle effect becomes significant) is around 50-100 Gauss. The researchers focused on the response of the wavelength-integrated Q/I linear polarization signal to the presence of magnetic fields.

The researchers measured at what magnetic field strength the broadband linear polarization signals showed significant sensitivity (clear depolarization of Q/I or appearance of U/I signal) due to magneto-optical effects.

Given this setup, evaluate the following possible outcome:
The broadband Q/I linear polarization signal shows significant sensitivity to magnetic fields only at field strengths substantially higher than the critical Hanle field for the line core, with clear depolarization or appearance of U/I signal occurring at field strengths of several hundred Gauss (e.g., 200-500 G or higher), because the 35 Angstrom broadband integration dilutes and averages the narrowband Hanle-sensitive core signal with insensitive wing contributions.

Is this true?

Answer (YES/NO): NO